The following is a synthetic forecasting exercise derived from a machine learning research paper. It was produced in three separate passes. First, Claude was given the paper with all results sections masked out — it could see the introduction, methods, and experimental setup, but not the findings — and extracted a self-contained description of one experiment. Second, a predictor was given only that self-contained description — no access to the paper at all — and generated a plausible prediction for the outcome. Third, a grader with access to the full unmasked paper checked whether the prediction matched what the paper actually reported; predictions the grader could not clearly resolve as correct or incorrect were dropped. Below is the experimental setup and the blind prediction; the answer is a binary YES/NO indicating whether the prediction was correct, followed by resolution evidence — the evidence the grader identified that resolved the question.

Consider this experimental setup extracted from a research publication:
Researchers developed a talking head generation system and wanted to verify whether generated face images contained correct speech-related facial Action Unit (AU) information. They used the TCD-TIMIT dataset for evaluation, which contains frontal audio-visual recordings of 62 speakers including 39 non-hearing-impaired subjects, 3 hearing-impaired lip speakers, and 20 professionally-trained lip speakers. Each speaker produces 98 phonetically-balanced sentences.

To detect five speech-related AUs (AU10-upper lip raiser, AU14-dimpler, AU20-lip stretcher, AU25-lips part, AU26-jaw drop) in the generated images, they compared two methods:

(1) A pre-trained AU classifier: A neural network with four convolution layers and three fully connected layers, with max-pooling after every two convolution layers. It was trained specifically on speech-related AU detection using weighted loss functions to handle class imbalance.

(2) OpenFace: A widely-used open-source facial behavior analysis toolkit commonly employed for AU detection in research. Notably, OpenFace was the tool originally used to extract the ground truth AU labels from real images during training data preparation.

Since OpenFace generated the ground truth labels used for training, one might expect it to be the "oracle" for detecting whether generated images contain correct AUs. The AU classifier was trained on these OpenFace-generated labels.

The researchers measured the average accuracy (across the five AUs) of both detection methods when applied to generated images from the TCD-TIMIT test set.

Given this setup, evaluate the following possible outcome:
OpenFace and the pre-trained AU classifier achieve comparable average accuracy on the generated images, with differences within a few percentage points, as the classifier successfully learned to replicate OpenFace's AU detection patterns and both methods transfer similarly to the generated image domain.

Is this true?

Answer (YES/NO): NO